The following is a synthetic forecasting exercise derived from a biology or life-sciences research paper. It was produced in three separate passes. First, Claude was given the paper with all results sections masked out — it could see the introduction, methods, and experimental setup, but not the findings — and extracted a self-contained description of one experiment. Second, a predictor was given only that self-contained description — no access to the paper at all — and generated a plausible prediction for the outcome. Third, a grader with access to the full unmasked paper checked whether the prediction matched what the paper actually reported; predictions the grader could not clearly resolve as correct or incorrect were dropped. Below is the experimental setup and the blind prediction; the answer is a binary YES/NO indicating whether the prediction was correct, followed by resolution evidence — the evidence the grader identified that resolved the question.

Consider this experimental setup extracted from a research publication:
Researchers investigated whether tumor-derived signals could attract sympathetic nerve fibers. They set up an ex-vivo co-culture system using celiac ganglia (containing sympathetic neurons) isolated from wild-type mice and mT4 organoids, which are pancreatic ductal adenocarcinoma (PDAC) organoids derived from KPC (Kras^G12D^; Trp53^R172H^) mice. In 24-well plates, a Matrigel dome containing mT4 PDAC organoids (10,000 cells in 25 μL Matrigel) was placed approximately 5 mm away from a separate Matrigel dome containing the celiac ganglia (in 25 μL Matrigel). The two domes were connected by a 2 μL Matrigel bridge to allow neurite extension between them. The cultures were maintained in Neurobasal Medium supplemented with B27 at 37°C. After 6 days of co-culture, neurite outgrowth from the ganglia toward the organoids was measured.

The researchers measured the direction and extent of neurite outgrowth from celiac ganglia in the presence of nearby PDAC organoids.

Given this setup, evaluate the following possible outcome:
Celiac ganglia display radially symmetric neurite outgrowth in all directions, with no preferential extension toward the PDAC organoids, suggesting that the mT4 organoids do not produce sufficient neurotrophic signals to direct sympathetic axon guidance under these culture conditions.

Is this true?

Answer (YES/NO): NO